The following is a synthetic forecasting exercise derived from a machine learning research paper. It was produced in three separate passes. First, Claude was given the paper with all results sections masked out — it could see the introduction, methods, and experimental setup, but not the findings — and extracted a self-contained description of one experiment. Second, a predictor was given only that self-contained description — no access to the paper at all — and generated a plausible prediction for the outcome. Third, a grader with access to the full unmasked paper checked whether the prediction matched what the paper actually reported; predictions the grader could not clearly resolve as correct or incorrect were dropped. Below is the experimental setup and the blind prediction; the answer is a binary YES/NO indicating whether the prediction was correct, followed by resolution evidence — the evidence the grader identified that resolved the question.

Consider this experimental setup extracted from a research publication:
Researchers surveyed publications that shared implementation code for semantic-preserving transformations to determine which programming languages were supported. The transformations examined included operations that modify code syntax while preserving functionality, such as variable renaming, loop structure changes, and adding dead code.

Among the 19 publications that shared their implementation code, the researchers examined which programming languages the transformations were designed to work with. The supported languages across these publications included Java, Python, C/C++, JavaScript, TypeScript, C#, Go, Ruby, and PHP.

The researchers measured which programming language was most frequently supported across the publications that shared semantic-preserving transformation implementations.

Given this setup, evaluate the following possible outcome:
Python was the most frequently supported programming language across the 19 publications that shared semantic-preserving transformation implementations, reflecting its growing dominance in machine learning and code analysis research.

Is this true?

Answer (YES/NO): NO